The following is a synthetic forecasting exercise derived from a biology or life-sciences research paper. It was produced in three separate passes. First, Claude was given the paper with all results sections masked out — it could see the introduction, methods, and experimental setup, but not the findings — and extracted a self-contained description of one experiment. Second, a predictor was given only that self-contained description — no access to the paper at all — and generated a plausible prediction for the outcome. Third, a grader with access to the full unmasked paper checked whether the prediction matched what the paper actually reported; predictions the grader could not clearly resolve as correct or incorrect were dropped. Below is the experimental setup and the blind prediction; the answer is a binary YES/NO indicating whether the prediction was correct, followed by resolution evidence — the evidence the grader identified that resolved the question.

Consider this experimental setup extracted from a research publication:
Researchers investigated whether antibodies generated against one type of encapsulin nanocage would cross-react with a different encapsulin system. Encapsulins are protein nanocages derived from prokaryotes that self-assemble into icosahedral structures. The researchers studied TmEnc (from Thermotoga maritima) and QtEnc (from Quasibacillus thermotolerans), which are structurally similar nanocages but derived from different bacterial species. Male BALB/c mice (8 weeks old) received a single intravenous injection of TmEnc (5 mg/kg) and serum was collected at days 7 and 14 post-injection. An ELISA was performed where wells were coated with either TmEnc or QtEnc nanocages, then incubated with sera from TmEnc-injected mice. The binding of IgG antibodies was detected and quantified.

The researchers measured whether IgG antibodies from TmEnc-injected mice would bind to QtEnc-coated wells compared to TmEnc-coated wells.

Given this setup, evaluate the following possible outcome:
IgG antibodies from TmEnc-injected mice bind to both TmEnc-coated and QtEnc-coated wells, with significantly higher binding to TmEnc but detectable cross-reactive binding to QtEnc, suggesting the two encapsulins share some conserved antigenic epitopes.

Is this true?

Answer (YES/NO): NO